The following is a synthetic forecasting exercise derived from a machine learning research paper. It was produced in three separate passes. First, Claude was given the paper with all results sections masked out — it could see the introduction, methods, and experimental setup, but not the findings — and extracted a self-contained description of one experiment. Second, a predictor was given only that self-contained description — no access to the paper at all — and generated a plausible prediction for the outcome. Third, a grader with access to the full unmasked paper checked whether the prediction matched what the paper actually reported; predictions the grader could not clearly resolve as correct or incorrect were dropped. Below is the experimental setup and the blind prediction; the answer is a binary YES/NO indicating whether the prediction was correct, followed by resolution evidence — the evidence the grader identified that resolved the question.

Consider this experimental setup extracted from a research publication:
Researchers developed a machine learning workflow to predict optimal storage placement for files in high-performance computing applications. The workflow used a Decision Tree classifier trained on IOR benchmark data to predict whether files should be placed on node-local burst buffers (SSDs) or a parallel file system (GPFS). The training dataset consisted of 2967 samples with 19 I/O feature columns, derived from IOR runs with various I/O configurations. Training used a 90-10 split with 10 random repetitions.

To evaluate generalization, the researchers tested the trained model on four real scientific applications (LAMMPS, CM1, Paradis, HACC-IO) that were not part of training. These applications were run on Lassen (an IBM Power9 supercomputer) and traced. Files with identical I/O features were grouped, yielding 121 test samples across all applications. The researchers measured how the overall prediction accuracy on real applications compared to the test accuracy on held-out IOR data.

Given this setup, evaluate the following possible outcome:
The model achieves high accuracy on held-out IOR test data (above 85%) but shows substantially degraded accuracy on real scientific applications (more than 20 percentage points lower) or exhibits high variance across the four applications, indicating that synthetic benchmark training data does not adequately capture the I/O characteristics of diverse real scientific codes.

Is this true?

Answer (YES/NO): NO